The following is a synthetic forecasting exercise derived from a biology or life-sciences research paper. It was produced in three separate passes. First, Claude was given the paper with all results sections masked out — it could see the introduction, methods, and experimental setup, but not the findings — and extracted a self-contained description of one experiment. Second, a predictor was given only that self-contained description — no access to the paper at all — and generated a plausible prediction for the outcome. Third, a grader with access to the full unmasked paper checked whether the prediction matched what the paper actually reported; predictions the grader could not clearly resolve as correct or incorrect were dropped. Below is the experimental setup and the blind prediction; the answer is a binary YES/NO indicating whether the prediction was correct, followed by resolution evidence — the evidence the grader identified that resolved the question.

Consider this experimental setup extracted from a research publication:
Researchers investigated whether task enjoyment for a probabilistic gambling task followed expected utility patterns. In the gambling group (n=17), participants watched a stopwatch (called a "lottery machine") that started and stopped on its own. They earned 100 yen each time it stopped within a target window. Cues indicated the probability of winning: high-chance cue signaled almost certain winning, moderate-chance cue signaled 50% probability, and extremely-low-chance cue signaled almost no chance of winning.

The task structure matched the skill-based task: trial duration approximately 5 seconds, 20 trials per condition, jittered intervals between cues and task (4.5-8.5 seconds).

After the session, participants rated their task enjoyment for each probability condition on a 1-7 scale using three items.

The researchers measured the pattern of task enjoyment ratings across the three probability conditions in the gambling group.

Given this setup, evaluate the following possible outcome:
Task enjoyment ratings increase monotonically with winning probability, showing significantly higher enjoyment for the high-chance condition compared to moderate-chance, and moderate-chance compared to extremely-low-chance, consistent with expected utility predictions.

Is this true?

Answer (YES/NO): NO